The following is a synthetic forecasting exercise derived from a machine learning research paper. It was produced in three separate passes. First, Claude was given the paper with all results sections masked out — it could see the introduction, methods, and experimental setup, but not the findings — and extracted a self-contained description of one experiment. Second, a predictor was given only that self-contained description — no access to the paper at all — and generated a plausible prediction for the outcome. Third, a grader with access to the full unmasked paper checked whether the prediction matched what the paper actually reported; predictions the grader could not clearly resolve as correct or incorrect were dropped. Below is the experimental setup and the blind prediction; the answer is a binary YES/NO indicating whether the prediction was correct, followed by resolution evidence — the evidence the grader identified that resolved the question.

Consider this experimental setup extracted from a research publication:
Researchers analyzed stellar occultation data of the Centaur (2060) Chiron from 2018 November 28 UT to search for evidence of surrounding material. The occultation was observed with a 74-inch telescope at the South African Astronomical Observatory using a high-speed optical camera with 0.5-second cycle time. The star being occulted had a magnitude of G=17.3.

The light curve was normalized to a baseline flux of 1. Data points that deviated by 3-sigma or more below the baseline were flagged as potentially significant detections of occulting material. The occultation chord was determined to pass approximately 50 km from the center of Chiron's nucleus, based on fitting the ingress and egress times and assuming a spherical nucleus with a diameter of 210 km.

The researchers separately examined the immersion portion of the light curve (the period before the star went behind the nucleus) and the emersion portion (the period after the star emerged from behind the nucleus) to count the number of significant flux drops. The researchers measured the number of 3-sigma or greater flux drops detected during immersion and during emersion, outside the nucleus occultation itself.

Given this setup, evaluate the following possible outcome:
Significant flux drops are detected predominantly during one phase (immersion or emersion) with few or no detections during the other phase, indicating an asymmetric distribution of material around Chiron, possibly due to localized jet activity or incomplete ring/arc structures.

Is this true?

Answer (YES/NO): NO